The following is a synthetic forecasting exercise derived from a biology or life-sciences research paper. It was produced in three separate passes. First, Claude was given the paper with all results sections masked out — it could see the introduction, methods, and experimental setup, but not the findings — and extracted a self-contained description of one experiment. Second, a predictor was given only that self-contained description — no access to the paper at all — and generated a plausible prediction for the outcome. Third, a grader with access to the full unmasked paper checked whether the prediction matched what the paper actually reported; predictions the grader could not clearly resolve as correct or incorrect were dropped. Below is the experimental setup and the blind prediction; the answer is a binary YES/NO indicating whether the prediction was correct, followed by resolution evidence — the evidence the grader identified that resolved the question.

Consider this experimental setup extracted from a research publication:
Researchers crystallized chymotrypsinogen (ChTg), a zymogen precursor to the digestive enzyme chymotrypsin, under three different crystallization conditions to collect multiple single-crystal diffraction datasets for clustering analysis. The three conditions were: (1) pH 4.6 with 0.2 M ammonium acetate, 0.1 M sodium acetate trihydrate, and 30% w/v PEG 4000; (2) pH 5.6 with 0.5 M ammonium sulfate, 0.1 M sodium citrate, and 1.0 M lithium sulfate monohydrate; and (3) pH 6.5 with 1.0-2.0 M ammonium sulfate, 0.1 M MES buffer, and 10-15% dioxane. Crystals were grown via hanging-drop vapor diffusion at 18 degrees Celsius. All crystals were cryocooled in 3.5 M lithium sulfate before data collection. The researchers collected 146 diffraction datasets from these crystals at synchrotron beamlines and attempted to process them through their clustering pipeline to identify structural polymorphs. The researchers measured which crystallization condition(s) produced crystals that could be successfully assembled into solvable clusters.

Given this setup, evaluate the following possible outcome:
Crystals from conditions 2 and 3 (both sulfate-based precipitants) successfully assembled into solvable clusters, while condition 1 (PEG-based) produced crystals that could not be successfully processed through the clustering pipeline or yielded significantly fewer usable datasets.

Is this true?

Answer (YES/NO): NO